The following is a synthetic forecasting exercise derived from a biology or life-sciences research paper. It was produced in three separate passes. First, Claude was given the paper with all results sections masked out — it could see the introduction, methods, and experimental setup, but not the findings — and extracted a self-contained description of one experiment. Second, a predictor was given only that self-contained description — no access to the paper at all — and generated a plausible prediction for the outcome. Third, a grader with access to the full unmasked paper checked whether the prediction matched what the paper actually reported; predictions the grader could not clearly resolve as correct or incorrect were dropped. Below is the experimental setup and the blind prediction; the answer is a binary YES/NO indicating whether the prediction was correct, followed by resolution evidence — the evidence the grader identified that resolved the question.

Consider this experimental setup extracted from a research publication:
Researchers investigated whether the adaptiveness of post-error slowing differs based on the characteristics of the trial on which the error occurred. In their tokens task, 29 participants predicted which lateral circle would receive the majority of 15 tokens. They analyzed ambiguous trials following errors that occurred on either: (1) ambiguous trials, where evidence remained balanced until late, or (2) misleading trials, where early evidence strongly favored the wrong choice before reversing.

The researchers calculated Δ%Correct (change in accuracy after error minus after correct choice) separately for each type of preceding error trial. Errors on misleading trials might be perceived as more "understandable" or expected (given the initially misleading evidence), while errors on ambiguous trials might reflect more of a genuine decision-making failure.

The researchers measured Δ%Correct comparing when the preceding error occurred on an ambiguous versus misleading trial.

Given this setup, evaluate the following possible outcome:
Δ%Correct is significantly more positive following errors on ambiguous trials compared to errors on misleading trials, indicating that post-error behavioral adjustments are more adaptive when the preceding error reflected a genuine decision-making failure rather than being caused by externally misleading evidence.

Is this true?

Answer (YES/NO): NO